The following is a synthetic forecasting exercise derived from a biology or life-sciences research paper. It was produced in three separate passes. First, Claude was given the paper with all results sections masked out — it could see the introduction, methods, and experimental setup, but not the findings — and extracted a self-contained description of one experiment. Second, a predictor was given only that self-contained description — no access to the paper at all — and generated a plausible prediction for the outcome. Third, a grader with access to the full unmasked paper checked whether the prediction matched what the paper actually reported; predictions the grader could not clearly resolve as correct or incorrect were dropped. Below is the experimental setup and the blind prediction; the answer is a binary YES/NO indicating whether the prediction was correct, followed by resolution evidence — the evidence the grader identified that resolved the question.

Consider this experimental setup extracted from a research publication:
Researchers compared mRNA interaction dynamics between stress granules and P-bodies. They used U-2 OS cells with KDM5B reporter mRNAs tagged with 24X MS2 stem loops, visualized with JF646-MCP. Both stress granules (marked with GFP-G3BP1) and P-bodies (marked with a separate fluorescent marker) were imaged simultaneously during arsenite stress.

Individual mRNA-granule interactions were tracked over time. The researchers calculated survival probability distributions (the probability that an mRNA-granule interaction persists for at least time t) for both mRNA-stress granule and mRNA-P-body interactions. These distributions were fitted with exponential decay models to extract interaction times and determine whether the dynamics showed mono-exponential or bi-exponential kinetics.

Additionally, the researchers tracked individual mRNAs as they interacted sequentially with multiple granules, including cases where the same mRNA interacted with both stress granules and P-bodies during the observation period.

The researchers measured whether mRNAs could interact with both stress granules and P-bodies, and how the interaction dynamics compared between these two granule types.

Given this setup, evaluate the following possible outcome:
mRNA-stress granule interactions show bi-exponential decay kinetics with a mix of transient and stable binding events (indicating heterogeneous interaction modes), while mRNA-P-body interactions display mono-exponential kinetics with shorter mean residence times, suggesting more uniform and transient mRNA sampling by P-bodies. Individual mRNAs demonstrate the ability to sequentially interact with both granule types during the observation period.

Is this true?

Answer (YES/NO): NO